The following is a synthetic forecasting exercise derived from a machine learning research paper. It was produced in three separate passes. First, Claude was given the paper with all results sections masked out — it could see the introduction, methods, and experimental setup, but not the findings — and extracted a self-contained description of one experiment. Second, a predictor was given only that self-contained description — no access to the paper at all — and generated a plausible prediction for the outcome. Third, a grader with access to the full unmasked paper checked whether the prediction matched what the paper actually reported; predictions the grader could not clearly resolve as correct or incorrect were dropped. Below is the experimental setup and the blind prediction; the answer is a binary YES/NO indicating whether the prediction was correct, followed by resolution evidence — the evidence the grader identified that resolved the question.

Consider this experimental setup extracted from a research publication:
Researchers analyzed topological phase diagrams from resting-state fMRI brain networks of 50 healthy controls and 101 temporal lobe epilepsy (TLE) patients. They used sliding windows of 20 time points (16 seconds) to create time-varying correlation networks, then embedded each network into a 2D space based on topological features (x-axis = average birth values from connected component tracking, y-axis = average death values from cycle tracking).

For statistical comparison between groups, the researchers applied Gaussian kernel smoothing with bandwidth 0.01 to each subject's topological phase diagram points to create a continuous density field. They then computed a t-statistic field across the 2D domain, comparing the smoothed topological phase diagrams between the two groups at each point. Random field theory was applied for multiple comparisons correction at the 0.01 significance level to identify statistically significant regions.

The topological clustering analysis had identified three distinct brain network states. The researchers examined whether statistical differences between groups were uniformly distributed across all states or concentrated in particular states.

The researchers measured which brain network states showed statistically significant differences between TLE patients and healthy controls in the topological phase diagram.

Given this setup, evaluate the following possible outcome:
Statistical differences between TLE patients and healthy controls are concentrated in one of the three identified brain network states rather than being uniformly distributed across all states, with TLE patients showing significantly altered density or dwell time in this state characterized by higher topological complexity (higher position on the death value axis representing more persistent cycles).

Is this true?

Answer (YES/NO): NO